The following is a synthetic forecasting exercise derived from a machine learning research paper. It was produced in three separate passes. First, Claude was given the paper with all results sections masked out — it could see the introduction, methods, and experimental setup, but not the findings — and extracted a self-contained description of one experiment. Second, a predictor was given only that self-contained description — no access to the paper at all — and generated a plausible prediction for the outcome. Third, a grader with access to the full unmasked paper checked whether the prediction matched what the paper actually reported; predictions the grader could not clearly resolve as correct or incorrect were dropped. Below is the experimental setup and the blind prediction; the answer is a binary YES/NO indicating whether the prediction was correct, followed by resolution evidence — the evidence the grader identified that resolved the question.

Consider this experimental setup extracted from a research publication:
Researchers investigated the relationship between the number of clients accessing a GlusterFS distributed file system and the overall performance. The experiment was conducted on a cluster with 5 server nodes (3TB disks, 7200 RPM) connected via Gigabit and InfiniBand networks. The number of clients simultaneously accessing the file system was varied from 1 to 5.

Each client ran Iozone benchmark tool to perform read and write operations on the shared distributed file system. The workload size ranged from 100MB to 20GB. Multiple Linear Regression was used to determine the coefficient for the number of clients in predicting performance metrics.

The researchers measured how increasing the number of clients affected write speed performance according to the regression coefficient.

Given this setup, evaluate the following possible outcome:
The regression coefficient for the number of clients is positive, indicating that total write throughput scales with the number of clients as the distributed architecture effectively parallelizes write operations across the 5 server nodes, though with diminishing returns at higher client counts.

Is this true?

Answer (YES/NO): NO